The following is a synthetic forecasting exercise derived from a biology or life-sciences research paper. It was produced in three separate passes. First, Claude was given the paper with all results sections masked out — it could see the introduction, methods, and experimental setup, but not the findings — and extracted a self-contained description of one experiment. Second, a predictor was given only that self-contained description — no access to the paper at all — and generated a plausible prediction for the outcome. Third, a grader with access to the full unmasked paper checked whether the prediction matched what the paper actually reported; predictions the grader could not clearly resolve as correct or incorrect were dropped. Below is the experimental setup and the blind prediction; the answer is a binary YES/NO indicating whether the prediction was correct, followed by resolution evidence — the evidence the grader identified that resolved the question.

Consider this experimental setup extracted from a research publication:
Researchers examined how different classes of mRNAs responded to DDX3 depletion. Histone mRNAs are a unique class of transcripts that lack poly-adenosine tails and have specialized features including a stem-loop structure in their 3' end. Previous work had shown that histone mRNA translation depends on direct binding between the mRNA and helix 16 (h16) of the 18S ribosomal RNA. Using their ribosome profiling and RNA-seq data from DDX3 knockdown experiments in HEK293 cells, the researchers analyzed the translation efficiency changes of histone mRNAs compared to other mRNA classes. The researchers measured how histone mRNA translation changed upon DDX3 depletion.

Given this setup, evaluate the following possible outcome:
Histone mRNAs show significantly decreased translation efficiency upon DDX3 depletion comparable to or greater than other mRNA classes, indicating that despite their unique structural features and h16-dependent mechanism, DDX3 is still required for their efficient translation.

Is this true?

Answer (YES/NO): NO